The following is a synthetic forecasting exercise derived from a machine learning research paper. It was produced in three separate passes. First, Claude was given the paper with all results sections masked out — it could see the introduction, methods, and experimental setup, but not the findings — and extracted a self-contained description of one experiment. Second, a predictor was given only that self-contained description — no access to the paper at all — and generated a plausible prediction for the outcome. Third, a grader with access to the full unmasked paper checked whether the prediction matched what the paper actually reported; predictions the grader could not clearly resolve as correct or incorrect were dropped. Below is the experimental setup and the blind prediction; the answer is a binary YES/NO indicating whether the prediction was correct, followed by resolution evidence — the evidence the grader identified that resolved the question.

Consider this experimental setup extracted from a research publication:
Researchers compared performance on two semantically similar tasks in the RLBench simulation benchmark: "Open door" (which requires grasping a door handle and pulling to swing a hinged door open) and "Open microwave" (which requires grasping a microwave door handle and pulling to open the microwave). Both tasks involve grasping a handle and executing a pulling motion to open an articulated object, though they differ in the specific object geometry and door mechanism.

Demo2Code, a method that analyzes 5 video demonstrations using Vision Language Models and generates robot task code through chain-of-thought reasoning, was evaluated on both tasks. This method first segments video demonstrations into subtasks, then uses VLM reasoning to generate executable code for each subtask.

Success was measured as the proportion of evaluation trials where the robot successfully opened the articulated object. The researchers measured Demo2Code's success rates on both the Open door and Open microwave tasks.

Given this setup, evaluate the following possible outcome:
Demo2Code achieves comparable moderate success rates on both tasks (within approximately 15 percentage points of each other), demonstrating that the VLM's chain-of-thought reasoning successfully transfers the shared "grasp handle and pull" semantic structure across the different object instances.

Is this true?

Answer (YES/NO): NO